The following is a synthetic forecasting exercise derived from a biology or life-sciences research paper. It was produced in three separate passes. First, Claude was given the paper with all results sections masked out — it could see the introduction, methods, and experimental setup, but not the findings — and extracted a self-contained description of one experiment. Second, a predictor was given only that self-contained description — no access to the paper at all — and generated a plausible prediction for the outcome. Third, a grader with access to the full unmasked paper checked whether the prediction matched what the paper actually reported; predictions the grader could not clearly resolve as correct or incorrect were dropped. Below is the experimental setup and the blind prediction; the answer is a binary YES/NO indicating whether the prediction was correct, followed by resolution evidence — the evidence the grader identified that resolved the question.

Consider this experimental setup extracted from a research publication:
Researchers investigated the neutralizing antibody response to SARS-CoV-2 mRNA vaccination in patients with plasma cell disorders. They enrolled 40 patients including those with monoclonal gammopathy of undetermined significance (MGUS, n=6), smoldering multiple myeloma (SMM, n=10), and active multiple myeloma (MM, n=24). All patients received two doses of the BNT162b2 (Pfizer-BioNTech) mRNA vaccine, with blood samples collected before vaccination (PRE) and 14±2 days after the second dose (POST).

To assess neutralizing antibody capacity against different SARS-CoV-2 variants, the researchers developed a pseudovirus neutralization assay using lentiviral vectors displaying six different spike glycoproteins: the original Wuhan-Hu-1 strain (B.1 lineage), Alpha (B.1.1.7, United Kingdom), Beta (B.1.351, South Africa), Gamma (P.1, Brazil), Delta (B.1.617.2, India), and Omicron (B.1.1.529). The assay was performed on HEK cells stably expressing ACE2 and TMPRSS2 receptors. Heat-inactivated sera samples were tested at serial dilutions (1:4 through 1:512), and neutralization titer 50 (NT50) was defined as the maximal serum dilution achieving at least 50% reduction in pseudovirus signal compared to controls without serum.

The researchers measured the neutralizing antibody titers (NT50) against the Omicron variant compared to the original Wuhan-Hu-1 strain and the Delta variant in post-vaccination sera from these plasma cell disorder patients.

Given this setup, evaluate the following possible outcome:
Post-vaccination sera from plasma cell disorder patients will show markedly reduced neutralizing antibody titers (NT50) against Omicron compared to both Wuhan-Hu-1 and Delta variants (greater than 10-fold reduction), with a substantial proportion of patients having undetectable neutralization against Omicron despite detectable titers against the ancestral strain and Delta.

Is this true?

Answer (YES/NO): YES